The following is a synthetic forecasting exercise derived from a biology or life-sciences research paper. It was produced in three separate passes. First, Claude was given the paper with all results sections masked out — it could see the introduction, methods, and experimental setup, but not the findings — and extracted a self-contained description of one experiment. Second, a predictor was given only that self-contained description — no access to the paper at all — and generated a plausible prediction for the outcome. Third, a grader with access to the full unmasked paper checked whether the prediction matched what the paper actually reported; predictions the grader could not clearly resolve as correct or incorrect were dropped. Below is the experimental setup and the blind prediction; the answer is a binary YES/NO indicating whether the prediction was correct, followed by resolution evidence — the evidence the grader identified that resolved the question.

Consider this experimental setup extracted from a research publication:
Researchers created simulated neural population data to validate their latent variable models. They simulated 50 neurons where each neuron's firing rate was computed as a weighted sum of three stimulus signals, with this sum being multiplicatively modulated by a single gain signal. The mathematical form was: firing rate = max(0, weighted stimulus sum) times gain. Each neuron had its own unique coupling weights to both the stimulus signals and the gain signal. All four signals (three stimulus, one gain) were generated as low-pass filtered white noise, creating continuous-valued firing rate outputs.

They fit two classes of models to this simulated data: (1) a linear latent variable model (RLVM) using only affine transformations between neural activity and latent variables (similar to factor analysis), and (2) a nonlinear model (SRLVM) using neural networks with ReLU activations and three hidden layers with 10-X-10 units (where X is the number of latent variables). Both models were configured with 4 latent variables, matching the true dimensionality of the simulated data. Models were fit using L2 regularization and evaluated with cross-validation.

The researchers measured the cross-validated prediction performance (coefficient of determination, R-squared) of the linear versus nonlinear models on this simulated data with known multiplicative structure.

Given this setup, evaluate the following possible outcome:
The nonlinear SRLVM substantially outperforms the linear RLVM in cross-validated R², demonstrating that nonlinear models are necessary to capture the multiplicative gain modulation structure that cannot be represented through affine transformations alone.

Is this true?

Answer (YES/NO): YES